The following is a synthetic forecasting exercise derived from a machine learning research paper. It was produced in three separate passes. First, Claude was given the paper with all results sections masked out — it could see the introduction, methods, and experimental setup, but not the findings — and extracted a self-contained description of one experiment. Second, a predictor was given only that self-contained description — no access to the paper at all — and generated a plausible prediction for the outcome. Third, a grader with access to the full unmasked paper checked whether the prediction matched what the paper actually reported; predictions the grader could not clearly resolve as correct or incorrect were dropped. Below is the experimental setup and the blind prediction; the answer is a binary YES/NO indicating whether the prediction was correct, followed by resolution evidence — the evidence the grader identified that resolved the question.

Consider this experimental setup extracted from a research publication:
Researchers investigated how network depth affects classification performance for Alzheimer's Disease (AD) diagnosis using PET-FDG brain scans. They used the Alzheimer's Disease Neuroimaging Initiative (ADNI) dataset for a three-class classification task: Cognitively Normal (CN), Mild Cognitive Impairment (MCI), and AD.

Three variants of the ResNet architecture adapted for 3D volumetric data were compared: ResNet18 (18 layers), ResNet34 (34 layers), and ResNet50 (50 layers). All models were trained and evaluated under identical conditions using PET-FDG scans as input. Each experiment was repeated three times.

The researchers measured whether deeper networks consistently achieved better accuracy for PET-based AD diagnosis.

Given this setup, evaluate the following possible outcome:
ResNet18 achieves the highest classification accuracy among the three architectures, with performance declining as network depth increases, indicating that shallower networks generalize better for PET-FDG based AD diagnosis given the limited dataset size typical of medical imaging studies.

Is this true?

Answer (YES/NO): NO